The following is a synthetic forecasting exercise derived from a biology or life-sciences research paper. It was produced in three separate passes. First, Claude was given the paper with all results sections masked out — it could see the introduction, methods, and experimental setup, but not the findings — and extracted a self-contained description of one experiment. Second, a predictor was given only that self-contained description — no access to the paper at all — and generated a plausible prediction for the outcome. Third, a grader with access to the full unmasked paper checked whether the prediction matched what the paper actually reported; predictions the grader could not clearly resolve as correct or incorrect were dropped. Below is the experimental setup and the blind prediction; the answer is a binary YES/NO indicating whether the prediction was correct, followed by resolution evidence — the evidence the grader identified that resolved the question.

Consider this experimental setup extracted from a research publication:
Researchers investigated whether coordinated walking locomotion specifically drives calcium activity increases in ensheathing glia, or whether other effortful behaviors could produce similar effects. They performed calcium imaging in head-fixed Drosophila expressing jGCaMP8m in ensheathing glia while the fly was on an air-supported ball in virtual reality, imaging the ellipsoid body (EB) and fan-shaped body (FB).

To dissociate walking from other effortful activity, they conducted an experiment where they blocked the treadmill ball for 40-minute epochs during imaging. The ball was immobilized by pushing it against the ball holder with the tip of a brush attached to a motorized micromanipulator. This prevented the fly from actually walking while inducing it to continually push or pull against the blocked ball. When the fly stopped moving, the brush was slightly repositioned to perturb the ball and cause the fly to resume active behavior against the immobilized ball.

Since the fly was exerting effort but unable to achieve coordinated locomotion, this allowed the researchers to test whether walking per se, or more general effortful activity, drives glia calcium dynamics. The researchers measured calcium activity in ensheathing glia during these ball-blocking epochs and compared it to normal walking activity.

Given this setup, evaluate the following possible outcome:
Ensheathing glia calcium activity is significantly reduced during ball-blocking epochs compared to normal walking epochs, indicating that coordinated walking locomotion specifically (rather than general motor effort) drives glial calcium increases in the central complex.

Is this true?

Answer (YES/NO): NO